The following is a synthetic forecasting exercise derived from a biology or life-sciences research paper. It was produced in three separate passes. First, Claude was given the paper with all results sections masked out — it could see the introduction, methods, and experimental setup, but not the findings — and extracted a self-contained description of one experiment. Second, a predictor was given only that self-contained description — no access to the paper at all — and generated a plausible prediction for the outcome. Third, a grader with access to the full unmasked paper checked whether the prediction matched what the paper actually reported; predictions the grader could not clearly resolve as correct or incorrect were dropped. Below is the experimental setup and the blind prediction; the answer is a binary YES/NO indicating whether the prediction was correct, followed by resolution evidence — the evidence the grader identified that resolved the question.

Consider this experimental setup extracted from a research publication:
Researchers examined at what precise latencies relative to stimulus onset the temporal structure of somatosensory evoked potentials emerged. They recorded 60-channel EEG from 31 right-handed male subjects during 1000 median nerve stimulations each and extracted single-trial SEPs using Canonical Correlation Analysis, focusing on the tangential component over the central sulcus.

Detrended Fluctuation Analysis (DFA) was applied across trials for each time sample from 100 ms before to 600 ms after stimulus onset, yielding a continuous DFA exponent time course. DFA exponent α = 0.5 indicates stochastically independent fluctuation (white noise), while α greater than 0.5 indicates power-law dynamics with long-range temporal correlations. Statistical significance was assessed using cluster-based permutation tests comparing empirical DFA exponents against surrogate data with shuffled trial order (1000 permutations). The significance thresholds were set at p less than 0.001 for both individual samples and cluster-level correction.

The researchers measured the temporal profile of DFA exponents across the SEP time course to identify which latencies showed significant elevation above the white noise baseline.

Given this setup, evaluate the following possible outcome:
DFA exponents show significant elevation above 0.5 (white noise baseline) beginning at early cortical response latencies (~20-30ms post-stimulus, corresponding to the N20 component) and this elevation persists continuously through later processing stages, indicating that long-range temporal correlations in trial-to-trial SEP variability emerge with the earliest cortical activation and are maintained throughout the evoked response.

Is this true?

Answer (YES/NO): NO